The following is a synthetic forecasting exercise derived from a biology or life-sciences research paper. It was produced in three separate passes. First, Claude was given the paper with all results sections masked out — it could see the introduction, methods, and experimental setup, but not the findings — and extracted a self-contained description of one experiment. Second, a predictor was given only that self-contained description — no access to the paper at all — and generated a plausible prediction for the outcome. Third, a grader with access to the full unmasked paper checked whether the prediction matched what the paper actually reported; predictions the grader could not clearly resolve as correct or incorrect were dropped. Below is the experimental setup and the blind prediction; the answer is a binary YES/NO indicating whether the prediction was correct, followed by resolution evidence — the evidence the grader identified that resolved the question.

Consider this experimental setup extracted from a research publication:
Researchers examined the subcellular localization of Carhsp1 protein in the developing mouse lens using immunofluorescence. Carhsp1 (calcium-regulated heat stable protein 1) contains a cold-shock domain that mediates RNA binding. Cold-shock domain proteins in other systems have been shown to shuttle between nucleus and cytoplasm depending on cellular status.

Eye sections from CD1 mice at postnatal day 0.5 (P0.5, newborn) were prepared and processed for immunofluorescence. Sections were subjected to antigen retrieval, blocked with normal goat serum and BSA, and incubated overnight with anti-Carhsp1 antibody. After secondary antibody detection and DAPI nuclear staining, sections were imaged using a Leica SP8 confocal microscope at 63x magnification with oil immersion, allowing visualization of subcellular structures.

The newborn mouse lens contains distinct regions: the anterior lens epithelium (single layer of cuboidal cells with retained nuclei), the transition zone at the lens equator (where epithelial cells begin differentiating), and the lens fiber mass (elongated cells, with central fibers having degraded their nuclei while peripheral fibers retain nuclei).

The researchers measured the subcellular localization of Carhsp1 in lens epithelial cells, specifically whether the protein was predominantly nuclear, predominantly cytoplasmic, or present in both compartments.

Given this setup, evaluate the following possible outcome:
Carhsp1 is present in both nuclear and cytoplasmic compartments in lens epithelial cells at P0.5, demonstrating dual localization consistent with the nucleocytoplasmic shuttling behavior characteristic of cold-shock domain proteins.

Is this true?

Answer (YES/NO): NO